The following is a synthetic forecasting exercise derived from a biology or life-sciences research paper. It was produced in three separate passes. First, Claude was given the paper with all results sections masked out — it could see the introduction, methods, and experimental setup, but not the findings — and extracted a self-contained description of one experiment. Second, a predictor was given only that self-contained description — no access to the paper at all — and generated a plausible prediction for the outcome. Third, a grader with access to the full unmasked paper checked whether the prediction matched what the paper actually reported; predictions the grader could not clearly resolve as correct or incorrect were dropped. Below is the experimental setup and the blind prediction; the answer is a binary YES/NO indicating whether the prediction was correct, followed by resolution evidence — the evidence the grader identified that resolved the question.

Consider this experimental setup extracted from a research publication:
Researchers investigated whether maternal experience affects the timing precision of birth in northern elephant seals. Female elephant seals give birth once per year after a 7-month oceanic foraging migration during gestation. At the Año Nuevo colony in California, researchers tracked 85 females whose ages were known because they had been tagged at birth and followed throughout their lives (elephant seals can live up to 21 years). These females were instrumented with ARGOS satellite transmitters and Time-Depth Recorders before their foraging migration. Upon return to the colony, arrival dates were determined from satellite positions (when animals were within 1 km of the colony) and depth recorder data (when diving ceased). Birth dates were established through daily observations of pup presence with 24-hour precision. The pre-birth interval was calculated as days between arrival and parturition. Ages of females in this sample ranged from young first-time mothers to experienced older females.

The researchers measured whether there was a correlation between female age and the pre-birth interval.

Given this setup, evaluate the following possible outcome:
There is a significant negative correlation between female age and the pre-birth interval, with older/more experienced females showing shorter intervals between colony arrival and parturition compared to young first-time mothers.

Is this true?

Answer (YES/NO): NO